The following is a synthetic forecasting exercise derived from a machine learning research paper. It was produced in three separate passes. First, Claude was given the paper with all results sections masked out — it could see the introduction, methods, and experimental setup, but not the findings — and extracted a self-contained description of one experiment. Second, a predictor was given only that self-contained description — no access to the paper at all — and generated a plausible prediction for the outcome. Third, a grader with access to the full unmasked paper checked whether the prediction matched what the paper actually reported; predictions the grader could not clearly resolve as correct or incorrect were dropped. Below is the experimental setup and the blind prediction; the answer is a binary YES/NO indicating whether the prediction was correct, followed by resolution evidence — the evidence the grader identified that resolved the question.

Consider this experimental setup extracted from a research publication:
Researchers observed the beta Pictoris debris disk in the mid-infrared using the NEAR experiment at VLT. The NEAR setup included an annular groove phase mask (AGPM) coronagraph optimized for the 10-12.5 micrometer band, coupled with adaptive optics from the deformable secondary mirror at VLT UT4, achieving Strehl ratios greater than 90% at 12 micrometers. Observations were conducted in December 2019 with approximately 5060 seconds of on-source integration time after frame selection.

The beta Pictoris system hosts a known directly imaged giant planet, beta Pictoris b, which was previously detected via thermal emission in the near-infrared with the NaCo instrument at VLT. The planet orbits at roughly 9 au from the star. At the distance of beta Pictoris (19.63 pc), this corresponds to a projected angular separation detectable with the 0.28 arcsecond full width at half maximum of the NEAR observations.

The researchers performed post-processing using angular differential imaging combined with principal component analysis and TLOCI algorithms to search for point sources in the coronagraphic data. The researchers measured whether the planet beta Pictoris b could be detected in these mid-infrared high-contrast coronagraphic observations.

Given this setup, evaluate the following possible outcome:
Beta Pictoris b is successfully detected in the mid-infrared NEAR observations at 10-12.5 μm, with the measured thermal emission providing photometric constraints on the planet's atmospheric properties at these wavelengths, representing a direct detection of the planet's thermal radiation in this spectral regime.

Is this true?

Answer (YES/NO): NO